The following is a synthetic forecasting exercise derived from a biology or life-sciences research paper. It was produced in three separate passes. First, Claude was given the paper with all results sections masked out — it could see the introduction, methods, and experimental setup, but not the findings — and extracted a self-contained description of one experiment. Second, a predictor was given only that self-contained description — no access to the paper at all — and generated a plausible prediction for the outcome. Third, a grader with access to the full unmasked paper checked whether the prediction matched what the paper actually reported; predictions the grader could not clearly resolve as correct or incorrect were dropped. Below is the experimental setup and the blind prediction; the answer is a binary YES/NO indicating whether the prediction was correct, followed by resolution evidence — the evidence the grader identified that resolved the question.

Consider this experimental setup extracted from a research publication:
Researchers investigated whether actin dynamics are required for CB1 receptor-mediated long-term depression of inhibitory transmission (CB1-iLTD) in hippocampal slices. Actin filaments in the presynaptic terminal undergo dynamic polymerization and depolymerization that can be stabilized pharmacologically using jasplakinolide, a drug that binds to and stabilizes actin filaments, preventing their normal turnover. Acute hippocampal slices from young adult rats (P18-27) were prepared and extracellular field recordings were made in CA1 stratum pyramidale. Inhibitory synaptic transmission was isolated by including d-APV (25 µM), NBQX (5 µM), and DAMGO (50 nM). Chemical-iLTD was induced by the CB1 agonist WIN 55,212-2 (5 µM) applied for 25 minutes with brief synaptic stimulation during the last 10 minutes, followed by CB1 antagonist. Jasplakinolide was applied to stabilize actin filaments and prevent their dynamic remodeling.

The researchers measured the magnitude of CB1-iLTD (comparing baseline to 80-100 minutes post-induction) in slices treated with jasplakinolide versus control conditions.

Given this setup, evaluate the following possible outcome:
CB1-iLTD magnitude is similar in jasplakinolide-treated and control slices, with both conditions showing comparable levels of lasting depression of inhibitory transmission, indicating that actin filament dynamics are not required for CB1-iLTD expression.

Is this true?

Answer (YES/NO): NO